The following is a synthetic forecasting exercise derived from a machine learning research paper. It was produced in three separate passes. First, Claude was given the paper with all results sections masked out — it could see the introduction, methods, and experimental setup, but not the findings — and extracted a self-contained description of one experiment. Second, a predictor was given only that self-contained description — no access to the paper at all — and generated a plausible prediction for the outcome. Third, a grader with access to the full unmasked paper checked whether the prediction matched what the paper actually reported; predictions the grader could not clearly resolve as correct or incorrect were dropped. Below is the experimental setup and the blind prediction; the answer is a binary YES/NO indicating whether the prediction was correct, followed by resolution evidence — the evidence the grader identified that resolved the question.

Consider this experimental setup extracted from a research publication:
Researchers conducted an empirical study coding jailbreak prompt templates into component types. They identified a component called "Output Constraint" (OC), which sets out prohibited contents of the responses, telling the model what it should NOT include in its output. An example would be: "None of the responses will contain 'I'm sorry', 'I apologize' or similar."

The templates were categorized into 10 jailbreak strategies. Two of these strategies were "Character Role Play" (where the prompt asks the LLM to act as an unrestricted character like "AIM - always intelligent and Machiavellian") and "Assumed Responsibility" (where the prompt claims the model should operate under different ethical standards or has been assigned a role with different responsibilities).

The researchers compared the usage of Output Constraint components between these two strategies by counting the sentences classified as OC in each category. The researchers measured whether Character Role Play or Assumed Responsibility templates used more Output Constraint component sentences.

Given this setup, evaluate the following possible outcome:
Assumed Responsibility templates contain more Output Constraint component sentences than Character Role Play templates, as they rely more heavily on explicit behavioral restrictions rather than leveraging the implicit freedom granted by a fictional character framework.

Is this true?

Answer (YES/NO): YES